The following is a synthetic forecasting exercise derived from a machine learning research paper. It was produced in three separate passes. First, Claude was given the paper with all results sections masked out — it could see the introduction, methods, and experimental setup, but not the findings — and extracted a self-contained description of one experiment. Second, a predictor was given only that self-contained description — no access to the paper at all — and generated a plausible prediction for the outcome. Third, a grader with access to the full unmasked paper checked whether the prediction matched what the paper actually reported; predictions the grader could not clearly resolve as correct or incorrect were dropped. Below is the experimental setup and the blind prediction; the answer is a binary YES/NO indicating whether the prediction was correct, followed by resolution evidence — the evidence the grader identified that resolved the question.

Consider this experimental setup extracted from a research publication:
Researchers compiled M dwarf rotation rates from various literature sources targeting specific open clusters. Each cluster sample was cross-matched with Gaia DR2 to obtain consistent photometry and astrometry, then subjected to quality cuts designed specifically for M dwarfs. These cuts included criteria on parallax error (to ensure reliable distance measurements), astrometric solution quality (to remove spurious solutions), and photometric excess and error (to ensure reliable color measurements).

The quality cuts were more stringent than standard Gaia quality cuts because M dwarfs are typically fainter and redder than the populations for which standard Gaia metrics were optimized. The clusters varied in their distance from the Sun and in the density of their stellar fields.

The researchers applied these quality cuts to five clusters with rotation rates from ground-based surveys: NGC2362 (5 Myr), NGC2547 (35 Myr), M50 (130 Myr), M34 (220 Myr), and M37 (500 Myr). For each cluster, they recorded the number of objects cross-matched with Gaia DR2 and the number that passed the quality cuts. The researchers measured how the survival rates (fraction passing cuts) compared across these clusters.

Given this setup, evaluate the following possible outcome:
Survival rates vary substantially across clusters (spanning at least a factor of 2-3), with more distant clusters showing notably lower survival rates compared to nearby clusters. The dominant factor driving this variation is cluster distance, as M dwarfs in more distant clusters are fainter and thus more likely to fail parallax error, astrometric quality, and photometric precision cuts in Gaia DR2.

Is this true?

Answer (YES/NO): YES